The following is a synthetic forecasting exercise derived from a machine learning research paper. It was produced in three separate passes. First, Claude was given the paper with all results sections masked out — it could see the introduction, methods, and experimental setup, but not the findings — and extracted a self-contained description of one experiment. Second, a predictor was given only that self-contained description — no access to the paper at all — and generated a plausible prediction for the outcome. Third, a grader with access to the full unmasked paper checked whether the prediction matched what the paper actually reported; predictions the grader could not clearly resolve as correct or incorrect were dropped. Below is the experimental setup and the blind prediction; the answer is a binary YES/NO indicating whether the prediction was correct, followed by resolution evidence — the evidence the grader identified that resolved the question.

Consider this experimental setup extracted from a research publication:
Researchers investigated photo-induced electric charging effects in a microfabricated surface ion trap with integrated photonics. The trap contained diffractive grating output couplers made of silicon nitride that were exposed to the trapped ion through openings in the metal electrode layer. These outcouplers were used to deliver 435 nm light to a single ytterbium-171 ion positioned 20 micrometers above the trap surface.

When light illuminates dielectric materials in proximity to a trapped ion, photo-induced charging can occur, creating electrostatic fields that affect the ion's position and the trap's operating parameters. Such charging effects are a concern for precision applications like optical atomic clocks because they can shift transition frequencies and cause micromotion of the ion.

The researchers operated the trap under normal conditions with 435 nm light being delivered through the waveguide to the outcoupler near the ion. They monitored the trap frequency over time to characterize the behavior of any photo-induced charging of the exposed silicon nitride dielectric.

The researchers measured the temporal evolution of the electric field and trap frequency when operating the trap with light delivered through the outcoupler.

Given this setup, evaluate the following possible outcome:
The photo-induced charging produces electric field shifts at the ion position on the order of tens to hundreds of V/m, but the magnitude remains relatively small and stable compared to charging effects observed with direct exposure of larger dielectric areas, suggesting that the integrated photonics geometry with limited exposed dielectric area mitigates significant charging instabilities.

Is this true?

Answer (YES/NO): NO